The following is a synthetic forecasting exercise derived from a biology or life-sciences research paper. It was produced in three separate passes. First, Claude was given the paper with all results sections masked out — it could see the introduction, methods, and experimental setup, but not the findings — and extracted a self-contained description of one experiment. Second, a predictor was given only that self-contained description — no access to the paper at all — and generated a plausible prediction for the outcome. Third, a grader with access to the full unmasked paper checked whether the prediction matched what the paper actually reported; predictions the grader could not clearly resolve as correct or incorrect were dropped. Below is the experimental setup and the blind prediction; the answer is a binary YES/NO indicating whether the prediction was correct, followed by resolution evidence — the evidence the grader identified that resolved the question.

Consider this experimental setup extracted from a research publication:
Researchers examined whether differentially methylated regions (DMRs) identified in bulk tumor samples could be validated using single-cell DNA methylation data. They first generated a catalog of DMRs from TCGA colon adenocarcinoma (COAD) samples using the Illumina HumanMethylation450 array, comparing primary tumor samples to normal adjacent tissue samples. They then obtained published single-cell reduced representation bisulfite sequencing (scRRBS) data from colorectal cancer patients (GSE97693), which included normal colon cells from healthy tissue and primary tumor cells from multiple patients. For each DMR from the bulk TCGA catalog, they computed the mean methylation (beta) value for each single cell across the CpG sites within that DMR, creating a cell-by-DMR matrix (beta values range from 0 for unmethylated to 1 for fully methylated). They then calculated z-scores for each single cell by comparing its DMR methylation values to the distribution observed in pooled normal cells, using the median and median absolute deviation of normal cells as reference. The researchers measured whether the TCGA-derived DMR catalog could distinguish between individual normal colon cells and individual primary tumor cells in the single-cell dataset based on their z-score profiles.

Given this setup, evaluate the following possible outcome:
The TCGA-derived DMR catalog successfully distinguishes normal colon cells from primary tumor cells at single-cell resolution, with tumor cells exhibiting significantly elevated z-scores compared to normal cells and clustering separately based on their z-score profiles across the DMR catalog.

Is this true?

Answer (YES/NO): YES